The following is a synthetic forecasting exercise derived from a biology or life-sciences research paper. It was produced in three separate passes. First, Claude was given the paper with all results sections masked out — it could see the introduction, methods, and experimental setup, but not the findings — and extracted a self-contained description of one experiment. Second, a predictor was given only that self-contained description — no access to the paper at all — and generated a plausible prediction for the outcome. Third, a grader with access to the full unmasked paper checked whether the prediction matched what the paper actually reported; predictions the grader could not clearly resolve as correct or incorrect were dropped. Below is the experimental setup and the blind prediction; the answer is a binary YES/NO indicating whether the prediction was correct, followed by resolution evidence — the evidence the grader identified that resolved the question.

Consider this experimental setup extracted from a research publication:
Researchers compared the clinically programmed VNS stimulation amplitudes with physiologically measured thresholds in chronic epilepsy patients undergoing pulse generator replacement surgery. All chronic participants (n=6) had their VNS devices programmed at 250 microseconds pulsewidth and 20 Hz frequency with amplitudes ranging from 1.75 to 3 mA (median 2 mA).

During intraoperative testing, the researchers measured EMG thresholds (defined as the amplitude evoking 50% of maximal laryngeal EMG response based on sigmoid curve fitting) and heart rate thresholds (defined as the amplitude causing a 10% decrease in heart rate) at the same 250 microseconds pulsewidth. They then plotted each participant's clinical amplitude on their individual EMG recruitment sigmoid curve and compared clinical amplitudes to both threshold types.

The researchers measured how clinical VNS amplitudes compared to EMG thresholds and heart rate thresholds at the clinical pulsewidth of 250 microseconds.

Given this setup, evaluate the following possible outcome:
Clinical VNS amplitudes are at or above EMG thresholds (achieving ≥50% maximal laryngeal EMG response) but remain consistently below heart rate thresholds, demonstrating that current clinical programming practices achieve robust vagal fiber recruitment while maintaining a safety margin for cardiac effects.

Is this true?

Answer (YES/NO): YES